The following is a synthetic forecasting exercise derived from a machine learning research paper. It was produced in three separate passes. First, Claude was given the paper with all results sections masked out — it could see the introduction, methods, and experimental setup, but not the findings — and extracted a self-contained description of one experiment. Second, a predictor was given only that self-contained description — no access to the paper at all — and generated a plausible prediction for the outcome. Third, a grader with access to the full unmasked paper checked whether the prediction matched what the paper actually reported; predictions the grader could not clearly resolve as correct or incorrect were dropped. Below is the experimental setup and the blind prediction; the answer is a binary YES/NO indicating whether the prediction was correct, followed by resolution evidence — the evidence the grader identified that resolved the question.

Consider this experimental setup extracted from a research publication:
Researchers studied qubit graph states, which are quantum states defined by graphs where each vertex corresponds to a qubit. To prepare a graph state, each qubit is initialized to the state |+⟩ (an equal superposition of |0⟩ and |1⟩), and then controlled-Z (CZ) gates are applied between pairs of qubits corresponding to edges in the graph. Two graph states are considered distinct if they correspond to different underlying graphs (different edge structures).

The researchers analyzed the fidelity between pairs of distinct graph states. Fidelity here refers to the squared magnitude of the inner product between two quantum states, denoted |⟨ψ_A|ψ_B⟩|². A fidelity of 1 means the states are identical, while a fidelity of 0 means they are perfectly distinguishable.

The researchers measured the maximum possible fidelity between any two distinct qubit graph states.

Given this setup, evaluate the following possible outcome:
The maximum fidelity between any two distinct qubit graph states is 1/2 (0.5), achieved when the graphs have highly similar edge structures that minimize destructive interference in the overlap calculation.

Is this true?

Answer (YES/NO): YES